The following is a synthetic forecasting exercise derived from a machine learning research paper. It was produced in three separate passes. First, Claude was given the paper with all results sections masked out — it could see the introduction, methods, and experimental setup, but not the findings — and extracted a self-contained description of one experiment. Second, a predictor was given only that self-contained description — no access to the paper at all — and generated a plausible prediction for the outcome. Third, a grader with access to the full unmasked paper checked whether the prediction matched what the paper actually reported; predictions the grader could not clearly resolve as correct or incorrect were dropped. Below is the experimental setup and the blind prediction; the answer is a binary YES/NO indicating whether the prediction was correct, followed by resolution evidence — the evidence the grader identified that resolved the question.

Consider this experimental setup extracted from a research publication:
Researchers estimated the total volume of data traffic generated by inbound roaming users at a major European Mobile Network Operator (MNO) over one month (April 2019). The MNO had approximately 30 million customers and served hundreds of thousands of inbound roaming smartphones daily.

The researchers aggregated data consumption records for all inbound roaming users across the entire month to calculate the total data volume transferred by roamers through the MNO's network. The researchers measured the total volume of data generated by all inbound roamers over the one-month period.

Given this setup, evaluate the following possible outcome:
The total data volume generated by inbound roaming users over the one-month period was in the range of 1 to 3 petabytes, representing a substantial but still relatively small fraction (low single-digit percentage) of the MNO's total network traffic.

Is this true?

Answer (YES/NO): NO